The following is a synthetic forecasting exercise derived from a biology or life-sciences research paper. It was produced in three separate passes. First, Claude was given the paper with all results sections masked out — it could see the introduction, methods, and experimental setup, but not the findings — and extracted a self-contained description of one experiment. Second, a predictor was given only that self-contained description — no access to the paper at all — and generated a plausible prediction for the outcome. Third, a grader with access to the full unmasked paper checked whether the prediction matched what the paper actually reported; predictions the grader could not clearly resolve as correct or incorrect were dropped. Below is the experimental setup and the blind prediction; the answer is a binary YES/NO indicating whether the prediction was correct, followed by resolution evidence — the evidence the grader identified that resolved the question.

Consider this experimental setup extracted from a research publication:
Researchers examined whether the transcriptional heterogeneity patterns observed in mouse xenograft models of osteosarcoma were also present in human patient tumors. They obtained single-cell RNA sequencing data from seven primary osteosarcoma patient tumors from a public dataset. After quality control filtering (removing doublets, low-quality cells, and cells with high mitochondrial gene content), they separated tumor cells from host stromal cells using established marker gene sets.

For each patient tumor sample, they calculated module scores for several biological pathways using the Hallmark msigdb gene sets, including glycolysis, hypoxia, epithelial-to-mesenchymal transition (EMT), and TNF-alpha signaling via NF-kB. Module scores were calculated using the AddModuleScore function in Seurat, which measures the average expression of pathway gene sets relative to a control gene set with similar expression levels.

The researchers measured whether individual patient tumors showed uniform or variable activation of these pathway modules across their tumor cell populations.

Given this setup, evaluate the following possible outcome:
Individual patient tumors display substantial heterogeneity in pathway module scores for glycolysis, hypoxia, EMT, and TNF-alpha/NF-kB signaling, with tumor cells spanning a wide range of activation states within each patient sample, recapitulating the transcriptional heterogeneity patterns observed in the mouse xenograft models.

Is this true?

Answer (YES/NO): YES